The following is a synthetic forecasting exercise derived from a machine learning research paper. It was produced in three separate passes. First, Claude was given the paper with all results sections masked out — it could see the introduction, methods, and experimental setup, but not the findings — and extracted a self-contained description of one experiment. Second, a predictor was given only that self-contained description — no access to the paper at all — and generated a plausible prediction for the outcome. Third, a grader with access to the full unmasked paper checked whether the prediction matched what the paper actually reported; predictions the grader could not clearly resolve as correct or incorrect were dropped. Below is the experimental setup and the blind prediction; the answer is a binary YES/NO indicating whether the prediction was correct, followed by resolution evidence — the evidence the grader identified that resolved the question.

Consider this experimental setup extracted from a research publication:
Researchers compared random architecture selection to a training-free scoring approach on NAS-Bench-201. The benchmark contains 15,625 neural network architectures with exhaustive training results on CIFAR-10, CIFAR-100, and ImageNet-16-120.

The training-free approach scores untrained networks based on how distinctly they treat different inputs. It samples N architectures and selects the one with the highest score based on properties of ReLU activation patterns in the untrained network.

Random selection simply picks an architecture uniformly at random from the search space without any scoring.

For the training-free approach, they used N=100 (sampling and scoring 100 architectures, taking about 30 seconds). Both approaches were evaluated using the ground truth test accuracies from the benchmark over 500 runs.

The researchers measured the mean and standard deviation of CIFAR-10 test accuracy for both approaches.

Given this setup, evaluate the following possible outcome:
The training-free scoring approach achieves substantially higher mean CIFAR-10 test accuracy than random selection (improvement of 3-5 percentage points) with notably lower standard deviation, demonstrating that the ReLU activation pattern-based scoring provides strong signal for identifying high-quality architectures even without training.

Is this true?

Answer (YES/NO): NO